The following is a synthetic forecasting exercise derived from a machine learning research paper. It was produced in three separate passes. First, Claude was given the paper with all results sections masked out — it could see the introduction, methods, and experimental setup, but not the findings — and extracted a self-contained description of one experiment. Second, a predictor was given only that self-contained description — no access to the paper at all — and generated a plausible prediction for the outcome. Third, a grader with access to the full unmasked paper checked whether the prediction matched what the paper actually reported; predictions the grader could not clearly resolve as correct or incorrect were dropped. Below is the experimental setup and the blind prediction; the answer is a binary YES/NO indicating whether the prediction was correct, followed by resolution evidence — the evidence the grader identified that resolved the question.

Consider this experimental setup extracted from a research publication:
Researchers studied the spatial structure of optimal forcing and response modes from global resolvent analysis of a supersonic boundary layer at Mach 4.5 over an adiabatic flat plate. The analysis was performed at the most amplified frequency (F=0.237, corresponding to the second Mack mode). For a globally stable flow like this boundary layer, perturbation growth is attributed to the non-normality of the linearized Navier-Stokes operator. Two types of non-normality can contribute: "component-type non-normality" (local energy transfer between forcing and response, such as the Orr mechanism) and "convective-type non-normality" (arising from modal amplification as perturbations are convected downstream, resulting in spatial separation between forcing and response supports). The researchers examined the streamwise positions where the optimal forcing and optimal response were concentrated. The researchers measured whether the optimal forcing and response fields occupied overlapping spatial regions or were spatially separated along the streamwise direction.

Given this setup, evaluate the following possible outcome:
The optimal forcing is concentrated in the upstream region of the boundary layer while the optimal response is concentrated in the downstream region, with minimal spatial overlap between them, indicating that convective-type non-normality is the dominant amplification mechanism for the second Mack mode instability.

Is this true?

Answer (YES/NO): YES